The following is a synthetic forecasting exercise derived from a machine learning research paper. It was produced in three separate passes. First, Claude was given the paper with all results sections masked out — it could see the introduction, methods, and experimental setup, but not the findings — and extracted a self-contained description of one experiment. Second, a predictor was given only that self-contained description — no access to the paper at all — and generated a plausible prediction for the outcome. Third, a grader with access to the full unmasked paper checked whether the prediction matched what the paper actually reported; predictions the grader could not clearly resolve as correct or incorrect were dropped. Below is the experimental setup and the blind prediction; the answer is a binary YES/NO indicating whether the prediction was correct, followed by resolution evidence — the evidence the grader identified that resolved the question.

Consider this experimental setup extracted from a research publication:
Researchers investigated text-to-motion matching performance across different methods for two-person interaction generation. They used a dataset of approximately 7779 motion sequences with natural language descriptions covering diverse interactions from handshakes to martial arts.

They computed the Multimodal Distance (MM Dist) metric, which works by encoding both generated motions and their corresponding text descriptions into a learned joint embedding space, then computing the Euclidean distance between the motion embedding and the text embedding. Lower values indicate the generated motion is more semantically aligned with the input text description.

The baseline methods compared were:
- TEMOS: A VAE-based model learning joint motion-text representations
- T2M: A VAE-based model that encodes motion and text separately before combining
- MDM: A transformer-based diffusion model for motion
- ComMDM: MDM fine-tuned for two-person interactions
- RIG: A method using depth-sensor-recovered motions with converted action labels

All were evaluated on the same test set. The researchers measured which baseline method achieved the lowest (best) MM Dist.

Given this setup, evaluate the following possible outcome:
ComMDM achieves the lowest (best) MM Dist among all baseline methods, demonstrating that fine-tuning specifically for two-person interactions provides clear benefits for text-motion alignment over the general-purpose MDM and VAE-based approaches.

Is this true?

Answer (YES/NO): NO